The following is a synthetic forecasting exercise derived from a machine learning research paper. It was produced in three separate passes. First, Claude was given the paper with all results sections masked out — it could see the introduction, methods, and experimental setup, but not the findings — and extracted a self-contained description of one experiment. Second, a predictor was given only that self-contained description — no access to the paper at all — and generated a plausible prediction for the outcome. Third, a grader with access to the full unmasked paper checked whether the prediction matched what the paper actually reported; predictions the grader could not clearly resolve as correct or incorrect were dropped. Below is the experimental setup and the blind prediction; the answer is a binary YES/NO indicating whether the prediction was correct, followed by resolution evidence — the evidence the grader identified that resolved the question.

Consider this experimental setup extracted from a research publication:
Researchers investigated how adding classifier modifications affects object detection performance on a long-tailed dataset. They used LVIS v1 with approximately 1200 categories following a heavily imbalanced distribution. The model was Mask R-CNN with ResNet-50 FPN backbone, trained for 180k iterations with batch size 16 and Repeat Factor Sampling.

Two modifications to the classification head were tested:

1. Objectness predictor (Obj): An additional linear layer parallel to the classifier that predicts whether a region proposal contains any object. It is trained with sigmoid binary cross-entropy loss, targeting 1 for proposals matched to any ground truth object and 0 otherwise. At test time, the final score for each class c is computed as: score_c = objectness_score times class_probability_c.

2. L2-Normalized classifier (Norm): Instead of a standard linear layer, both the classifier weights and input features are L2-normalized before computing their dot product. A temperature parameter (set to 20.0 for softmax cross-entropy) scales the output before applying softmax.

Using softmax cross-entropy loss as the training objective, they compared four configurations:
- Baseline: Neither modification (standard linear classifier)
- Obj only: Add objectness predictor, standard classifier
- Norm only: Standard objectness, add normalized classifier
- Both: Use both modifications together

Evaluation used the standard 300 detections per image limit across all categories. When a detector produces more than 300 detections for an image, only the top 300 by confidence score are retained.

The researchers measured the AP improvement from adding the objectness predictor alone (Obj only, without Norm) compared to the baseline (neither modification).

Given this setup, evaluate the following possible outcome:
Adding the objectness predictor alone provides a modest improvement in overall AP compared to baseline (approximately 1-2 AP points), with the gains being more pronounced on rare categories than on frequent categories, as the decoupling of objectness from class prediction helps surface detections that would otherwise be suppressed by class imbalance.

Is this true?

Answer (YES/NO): NO